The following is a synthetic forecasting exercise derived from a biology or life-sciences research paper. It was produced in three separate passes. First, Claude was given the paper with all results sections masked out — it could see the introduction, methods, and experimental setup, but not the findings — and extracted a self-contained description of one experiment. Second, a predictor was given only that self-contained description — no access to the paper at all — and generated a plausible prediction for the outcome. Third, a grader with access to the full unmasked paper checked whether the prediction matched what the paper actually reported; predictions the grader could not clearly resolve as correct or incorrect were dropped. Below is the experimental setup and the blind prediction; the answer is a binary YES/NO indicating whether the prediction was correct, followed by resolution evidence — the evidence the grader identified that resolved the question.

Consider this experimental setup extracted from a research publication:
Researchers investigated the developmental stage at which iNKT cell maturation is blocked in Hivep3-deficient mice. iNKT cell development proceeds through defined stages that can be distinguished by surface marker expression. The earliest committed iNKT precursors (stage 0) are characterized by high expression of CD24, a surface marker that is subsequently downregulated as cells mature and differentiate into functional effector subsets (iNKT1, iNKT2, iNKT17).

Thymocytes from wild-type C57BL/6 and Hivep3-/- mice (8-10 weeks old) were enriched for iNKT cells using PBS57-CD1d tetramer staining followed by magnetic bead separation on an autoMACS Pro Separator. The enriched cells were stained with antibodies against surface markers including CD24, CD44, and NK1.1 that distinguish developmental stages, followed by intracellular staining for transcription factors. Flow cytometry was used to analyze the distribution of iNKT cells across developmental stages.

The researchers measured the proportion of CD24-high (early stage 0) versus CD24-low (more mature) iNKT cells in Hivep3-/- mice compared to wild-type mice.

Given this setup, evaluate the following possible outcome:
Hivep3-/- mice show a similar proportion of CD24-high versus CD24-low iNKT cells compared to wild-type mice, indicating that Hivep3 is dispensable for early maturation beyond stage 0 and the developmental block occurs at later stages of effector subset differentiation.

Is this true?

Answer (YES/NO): NO